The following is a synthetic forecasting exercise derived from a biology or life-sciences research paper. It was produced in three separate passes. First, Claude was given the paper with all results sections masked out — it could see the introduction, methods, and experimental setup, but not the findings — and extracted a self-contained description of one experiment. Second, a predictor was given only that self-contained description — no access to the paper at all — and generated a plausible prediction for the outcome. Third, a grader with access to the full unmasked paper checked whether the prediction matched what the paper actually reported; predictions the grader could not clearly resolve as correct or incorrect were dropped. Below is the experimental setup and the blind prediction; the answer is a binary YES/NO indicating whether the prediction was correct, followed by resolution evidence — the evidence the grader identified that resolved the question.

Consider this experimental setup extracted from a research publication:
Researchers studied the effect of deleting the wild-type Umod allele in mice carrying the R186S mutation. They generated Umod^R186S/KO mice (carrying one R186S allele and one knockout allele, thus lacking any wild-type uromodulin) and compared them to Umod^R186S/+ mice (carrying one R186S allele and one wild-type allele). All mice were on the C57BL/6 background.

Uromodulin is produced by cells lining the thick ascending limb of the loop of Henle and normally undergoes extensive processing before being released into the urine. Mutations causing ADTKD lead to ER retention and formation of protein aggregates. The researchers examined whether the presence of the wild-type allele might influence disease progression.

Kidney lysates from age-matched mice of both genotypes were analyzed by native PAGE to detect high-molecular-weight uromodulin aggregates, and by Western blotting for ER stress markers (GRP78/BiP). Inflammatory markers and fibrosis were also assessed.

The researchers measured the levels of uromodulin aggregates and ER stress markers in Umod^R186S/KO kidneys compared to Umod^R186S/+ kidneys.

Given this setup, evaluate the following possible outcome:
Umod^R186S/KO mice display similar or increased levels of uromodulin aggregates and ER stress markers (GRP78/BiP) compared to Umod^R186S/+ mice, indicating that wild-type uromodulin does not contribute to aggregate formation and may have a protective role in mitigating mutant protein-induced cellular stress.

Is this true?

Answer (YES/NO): YES